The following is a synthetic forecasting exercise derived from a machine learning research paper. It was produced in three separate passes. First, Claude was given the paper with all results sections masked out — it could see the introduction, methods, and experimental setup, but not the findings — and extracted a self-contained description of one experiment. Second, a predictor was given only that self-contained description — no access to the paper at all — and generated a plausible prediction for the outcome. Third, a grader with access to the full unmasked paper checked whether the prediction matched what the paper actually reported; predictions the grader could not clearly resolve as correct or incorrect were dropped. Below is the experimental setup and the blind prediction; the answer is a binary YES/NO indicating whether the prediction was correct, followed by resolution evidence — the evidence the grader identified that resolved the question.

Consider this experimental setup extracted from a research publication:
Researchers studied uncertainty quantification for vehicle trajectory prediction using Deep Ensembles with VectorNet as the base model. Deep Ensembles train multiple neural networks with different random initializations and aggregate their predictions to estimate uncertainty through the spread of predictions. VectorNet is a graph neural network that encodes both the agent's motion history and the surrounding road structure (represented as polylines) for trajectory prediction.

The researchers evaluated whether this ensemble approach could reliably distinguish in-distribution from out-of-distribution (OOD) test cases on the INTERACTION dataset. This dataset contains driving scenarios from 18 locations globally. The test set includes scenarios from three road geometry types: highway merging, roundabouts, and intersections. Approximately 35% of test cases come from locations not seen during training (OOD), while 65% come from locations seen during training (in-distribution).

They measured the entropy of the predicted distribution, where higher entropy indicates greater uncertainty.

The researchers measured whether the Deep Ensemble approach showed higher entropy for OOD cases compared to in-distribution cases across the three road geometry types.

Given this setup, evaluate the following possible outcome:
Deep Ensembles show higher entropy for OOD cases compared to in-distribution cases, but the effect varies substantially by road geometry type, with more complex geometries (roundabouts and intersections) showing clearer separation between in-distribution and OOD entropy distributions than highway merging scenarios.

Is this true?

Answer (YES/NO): NO